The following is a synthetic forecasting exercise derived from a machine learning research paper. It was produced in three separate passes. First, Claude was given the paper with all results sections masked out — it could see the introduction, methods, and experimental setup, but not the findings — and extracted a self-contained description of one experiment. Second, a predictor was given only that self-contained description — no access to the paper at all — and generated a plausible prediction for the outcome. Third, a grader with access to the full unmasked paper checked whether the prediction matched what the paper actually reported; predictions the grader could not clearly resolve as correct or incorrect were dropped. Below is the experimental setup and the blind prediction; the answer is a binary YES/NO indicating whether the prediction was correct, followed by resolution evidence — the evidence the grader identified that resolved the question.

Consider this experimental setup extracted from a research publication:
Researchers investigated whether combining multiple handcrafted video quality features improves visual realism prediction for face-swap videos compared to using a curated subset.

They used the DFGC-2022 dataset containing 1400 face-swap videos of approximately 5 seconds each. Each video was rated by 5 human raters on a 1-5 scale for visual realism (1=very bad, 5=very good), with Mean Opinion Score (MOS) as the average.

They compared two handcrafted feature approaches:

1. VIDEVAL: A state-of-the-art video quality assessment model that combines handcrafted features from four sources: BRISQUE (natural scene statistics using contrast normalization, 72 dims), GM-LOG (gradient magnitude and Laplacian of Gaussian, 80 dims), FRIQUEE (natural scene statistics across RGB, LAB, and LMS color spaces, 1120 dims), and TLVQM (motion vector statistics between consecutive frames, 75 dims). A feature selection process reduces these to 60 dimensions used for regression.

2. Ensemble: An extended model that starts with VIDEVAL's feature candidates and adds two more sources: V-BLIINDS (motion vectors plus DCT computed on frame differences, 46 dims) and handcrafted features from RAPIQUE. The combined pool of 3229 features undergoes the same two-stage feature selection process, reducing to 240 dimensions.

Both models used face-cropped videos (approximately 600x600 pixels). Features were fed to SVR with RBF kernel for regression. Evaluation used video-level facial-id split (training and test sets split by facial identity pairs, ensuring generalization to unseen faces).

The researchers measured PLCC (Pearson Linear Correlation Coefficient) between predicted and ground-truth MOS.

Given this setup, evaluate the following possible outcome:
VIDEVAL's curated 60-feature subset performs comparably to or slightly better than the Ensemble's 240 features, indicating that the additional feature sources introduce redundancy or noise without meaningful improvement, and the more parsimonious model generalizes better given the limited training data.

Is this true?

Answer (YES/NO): NO